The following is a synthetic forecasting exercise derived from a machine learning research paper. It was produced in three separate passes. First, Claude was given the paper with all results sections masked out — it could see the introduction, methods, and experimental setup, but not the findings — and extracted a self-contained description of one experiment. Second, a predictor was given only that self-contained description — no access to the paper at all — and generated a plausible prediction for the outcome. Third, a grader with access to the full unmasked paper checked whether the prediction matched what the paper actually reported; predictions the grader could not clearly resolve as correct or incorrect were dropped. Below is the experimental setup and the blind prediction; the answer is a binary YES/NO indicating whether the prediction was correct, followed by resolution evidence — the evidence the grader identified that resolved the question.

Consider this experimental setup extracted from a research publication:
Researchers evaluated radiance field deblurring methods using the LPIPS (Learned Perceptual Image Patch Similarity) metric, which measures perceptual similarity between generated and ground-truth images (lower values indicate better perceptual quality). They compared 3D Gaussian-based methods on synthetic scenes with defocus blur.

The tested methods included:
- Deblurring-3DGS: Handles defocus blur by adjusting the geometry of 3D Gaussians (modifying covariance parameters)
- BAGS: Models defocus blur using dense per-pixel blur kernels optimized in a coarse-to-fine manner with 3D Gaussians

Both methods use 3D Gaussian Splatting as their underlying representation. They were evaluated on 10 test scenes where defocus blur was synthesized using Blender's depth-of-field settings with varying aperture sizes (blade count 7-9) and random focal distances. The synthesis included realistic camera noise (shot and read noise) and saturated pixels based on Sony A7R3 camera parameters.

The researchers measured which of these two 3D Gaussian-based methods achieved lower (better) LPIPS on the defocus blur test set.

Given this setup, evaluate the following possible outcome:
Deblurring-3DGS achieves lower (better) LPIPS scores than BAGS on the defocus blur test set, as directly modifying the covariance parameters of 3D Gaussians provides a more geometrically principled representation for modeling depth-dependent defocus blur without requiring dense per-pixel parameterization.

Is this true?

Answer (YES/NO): NO